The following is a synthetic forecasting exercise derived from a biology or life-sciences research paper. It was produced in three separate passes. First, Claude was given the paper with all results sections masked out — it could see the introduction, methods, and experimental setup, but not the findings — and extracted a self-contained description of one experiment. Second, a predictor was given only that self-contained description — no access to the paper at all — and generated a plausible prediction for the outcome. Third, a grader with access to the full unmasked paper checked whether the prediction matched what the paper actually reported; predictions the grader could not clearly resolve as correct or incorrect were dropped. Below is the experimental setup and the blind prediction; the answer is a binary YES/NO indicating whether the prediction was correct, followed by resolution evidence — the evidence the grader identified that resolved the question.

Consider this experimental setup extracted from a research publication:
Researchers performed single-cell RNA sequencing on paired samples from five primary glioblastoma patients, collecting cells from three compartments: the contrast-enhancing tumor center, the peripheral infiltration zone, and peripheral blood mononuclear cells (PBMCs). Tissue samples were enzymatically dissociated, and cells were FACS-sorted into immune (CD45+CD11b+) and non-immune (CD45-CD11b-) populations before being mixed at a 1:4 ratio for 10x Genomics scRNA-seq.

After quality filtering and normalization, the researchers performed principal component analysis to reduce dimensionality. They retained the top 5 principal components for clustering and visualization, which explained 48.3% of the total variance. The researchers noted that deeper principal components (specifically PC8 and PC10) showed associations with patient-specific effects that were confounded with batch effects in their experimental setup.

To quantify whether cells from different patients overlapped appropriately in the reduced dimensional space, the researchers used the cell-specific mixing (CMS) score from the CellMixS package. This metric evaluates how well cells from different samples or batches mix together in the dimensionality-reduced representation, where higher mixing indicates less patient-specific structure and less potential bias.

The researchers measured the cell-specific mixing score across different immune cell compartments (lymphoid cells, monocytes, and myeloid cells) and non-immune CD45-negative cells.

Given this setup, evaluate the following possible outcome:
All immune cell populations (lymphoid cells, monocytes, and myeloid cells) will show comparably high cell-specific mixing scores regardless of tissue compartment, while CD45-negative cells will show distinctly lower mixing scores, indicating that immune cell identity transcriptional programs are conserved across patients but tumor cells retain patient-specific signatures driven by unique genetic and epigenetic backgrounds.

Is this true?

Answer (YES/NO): NO